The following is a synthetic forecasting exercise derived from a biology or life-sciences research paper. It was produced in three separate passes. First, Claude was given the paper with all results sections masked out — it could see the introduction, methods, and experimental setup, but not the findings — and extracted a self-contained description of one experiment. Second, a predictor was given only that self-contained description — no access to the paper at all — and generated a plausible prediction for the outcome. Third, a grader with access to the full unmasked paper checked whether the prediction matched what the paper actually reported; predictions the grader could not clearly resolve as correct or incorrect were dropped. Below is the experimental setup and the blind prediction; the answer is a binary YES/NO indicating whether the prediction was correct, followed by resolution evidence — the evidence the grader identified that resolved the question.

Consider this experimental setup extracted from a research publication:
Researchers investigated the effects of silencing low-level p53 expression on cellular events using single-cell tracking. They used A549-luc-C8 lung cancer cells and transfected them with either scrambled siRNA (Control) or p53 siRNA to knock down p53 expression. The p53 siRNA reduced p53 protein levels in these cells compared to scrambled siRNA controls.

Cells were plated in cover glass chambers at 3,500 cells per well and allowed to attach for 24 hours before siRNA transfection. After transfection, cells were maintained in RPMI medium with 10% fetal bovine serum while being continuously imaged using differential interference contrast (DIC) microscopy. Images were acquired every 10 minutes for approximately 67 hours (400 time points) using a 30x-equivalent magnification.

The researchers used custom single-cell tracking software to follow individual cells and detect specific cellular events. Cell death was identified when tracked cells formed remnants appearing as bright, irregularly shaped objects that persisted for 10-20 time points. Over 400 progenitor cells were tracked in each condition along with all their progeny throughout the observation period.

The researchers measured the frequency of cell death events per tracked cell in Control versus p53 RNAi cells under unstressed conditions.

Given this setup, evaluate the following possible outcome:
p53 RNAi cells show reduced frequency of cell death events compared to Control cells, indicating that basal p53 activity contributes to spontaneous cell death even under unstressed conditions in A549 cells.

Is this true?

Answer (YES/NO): NO